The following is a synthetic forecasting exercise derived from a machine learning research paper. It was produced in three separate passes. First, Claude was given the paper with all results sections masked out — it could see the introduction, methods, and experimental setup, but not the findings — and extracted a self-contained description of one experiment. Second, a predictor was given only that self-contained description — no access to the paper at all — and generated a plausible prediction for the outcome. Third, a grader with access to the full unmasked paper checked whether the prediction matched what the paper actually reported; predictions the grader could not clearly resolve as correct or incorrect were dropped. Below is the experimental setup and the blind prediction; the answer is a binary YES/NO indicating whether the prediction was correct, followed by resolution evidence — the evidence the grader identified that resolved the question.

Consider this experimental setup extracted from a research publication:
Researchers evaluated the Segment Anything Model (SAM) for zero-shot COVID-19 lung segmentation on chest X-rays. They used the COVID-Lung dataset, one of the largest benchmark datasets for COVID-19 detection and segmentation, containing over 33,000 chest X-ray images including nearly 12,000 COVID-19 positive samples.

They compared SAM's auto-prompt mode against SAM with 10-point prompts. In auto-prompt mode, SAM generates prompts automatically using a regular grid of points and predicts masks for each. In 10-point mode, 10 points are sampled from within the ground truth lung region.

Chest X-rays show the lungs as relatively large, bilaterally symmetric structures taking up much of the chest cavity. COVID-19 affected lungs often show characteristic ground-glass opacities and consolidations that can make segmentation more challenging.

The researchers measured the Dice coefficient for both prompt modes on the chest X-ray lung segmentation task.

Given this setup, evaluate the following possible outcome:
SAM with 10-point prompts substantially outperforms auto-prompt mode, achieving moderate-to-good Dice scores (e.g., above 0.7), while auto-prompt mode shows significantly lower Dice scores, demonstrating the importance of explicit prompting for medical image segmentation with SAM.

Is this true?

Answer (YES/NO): YES